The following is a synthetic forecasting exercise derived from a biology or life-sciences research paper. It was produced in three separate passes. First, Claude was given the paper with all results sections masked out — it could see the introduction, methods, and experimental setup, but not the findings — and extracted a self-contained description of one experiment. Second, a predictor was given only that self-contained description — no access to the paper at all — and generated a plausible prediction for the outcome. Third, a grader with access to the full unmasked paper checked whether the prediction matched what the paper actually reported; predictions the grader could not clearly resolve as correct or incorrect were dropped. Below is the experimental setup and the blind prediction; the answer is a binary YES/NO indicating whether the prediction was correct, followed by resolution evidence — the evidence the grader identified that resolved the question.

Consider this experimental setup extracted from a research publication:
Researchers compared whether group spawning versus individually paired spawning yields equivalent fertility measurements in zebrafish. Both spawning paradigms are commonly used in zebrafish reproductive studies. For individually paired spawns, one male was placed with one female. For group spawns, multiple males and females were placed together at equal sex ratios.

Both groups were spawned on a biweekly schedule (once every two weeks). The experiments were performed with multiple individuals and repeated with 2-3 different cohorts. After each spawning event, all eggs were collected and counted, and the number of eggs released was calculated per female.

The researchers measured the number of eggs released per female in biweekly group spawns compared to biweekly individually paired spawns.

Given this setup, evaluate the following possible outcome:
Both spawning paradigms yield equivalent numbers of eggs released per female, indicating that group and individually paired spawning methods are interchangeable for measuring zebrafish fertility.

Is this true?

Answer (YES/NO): NO